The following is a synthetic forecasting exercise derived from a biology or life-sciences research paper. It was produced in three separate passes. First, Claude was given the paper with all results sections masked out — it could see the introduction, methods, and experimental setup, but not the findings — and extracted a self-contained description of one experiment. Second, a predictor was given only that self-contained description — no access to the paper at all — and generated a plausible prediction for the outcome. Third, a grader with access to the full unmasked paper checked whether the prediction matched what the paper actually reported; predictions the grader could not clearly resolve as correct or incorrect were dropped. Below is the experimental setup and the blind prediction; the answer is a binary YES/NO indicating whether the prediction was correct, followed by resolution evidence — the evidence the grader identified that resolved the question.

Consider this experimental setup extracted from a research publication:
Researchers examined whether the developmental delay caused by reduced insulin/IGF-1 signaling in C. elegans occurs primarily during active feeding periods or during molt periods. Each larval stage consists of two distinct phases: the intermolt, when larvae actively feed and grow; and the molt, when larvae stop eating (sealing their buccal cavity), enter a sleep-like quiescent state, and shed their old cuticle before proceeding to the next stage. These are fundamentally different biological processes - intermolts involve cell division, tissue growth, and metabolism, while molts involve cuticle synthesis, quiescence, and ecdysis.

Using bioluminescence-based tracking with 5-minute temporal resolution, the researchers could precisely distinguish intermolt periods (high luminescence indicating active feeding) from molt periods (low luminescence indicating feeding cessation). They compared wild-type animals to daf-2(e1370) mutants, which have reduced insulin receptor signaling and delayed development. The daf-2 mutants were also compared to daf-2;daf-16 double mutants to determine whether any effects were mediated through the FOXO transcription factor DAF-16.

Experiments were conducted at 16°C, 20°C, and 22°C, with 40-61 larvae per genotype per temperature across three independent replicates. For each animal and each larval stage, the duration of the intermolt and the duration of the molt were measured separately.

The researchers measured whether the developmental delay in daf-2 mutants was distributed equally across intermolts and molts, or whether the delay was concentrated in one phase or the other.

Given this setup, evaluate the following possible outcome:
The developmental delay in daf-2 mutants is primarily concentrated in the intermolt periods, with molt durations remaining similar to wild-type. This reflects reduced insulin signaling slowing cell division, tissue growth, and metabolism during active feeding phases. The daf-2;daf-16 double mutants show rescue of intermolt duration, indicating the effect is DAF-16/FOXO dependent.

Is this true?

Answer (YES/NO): YES